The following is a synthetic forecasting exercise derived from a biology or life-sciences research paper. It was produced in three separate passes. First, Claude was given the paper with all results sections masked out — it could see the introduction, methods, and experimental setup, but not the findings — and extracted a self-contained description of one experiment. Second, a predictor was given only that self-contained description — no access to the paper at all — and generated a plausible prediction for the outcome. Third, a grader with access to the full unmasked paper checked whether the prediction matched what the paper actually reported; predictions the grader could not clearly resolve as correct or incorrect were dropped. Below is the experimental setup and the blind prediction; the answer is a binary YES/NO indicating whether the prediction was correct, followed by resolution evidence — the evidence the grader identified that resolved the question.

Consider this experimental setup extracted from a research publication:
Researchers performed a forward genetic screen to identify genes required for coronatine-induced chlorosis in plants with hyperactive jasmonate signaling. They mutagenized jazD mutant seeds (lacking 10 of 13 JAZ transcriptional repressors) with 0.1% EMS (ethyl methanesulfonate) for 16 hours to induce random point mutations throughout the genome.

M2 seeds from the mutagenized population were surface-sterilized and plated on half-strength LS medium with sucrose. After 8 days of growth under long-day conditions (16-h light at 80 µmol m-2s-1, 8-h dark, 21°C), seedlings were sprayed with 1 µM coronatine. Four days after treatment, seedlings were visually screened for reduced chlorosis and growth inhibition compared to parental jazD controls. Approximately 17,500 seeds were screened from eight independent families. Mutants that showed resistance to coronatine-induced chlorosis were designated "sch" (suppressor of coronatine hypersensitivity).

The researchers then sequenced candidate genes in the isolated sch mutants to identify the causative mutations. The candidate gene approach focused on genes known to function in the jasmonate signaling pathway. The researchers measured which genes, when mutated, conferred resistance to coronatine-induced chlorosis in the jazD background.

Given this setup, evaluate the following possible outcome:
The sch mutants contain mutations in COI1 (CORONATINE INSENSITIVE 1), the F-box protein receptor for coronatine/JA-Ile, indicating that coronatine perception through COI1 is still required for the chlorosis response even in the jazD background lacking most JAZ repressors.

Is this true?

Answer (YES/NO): YES